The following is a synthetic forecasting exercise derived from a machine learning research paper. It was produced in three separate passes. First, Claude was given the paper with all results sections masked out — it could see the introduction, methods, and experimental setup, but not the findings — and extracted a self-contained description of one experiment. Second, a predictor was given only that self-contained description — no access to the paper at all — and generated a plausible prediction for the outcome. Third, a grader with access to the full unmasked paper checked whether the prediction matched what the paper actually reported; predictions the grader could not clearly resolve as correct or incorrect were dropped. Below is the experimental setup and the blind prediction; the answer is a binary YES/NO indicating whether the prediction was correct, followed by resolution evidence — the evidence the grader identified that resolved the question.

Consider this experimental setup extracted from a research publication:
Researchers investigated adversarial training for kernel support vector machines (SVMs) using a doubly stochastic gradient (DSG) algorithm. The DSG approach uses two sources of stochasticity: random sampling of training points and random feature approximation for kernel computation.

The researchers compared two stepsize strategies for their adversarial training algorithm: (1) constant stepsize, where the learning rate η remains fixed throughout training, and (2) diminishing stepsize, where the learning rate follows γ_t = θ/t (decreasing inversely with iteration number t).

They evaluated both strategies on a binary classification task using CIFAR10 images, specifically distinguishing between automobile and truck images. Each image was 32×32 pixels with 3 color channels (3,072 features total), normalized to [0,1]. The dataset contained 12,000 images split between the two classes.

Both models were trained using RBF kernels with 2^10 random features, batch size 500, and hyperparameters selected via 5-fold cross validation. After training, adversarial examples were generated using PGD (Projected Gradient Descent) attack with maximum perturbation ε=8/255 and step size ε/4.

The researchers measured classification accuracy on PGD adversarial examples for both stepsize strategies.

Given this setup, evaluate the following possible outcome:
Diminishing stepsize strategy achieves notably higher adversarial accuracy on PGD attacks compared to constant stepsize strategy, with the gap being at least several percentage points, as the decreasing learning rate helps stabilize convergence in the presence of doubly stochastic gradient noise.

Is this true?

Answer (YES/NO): NO